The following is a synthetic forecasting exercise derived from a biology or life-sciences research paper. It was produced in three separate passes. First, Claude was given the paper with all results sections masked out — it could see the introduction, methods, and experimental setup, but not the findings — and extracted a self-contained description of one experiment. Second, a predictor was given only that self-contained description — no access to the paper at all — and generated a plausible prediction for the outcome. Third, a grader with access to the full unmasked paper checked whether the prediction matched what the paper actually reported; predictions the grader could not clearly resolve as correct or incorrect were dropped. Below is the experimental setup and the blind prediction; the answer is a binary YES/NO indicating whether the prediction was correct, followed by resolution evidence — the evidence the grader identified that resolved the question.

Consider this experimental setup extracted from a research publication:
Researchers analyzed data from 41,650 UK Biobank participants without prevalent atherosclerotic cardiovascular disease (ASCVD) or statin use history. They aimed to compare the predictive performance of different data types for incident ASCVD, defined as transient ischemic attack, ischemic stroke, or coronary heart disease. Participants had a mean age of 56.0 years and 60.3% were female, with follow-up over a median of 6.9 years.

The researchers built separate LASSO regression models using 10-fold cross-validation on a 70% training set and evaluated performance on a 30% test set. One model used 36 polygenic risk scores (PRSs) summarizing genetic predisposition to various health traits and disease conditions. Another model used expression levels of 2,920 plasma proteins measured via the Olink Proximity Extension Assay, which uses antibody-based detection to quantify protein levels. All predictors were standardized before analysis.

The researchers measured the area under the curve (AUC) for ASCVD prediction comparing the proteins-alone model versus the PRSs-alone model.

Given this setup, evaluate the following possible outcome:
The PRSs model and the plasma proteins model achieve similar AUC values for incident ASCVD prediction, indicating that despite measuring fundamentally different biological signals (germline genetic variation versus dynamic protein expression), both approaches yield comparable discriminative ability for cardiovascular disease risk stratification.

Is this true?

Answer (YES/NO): NO